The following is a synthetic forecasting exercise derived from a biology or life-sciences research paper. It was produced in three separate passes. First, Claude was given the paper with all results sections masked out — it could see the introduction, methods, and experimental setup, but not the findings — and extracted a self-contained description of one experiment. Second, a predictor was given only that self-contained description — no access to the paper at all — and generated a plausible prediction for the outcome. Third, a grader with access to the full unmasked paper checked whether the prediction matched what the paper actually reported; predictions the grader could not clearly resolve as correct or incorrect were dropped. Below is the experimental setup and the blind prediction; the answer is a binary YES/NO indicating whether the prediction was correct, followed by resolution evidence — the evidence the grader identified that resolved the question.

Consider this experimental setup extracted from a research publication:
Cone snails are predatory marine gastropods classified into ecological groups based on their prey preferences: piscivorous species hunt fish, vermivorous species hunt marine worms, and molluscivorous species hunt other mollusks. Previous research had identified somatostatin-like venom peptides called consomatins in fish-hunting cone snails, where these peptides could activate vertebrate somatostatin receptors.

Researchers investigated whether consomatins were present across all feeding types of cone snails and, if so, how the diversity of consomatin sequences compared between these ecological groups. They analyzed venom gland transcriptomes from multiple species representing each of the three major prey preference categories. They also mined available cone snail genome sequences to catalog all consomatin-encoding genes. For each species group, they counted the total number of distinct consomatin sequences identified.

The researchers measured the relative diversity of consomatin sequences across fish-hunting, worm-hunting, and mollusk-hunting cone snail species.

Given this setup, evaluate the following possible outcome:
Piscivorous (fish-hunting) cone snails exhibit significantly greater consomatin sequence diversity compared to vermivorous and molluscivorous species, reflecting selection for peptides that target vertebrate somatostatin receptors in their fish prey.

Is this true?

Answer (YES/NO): NO